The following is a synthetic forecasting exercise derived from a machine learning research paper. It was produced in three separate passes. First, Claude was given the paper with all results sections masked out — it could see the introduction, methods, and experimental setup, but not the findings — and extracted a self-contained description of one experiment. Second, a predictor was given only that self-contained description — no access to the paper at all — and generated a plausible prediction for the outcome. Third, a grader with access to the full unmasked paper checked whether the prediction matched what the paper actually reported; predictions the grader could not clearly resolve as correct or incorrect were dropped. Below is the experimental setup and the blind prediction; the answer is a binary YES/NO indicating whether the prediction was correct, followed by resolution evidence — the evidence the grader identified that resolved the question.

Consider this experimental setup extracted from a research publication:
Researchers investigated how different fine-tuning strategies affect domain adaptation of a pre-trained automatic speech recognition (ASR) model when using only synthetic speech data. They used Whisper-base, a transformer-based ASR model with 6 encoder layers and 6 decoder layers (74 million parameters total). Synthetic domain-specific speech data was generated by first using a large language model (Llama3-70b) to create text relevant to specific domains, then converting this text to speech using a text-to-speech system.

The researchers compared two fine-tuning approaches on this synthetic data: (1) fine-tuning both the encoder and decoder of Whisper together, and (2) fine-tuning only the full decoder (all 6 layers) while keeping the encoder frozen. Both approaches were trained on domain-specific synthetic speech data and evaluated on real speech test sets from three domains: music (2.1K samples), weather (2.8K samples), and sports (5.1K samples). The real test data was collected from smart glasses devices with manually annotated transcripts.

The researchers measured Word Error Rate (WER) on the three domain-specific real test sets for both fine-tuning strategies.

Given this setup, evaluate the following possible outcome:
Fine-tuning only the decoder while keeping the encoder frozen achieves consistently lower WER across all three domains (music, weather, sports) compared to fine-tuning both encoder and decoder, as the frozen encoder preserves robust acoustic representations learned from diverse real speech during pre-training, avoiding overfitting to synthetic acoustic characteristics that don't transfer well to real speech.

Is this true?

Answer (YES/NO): YES